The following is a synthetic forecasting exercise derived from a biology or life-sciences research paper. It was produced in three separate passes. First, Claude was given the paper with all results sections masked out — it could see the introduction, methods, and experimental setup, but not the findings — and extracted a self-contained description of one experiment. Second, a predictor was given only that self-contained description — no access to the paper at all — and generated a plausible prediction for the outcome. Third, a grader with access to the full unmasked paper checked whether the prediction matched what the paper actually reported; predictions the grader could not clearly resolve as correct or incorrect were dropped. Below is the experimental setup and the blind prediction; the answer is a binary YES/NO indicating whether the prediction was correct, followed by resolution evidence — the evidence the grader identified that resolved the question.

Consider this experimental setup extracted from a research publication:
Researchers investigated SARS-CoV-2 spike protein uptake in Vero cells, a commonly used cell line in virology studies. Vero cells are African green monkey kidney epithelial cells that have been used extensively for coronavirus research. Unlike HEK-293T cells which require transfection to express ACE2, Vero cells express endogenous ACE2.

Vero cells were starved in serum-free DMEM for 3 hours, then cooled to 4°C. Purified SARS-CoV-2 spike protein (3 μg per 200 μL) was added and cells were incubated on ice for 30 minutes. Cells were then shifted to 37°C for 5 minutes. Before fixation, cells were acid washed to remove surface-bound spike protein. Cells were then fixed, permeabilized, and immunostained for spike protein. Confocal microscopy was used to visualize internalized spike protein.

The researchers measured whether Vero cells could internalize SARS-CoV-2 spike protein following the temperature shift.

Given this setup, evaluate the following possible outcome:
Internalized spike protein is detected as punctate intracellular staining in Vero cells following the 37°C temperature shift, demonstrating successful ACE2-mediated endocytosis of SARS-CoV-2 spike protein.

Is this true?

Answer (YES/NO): YES